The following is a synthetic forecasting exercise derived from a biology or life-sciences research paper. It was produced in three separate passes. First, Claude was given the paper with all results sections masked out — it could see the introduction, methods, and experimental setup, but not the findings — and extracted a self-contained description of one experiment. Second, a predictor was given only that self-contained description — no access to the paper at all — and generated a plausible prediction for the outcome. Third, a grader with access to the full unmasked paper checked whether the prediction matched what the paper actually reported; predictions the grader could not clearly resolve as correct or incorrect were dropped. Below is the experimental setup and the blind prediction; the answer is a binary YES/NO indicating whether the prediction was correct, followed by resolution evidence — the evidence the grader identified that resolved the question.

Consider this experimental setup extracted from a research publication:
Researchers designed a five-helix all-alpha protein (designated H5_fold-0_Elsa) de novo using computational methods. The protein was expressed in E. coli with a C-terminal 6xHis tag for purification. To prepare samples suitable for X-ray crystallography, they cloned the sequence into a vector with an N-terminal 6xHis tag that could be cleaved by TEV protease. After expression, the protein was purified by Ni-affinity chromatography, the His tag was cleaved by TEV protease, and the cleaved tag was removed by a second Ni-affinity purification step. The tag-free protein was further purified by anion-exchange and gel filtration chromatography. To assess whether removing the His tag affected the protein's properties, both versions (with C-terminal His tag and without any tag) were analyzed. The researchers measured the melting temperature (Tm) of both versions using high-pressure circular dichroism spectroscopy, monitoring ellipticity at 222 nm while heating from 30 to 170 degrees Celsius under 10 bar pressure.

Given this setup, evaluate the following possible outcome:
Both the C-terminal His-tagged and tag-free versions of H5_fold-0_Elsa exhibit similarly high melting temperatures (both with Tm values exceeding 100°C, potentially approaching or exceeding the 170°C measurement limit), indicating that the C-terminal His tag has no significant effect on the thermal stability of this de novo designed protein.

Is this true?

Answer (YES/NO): YES